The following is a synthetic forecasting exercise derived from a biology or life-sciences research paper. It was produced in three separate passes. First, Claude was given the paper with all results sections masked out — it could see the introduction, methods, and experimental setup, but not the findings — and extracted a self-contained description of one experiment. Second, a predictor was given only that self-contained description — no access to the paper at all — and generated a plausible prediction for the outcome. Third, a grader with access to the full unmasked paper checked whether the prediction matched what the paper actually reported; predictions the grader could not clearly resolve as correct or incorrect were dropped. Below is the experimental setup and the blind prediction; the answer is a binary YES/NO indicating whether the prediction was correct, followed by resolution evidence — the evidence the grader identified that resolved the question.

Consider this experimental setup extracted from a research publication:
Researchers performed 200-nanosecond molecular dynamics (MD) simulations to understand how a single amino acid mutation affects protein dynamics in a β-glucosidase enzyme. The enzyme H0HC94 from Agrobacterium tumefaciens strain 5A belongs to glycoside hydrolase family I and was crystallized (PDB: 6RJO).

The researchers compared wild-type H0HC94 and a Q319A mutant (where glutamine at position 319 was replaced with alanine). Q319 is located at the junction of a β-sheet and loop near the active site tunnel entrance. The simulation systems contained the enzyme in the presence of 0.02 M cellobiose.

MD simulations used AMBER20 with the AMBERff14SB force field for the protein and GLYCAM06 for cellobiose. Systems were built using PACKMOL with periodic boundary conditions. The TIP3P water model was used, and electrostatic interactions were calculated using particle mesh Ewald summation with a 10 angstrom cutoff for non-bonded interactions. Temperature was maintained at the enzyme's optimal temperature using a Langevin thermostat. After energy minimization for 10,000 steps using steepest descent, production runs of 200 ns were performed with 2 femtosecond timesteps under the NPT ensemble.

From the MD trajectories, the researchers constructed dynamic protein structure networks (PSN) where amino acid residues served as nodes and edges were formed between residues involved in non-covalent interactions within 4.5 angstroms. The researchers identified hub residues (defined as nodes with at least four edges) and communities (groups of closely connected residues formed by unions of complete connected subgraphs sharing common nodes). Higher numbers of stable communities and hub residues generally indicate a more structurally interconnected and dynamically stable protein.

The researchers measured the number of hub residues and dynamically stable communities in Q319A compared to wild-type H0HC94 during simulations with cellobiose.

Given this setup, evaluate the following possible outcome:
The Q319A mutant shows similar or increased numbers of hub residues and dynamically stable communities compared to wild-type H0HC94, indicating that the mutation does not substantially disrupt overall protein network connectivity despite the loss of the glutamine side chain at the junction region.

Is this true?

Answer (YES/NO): NO